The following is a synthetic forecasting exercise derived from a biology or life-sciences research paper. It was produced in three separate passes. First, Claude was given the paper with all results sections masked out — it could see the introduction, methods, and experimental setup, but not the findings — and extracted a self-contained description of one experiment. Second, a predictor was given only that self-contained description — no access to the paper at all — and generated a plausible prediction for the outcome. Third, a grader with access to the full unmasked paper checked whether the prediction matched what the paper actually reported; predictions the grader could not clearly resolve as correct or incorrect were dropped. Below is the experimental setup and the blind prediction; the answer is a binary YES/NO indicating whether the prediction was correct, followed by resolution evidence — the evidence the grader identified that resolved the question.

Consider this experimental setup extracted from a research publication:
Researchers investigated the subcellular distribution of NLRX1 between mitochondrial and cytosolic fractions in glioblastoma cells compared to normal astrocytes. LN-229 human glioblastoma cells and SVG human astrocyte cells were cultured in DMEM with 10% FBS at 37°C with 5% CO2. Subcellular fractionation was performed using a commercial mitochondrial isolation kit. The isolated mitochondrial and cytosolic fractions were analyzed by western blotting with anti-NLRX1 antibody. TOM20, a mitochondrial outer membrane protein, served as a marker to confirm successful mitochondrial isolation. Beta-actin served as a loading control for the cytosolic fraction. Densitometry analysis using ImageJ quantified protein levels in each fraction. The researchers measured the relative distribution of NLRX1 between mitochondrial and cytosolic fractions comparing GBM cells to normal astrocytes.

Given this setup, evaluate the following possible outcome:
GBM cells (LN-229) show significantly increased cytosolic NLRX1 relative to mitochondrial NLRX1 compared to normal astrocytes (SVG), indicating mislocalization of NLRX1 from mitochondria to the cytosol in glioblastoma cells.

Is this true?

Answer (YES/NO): NO